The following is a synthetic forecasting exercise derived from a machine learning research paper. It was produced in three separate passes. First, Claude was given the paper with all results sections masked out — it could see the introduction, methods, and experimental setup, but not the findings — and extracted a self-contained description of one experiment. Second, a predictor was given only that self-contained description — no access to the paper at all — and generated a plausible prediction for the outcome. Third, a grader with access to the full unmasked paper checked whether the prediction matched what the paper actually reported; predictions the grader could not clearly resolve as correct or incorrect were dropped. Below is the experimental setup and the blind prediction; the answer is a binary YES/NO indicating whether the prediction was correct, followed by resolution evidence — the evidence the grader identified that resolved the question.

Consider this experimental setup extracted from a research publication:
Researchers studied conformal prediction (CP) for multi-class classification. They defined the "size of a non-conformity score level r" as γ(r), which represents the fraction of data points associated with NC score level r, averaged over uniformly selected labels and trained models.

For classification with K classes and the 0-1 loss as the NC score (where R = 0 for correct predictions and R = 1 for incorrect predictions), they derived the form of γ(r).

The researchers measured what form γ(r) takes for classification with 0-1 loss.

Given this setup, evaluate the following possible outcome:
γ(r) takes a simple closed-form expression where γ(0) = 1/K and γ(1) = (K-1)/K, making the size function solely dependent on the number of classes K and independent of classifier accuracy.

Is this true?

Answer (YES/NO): YES